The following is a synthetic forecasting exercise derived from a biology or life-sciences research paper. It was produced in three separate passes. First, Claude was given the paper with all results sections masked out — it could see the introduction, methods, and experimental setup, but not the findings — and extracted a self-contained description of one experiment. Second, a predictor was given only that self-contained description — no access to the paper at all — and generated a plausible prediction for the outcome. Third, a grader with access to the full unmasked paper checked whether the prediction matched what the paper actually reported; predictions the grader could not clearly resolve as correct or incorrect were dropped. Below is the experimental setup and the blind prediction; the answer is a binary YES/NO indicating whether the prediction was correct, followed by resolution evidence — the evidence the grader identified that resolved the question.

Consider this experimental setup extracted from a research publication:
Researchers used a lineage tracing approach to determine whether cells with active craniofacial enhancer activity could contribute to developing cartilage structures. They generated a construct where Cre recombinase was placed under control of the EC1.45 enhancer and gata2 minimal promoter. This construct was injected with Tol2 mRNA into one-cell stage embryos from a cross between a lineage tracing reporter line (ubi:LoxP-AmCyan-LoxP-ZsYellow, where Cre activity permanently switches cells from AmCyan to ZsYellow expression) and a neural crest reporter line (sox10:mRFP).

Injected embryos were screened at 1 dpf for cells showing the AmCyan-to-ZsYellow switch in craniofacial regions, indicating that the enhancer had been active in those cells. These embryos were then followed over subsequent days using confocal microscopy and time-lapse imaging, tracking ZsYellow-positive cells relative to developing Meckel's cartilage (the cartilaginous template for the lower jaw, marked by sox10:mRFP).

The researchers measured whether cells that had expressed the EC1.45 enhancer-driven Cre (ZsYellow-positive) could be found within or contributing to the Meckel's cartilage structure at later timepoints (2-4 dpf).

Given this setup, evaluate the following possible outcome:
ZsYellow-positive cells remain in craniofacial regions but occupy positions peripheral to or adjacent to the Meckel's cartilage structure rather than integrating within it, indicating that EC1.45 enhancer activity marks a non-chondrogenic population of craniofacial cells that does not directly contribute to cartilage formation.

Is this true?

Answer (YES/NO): NO